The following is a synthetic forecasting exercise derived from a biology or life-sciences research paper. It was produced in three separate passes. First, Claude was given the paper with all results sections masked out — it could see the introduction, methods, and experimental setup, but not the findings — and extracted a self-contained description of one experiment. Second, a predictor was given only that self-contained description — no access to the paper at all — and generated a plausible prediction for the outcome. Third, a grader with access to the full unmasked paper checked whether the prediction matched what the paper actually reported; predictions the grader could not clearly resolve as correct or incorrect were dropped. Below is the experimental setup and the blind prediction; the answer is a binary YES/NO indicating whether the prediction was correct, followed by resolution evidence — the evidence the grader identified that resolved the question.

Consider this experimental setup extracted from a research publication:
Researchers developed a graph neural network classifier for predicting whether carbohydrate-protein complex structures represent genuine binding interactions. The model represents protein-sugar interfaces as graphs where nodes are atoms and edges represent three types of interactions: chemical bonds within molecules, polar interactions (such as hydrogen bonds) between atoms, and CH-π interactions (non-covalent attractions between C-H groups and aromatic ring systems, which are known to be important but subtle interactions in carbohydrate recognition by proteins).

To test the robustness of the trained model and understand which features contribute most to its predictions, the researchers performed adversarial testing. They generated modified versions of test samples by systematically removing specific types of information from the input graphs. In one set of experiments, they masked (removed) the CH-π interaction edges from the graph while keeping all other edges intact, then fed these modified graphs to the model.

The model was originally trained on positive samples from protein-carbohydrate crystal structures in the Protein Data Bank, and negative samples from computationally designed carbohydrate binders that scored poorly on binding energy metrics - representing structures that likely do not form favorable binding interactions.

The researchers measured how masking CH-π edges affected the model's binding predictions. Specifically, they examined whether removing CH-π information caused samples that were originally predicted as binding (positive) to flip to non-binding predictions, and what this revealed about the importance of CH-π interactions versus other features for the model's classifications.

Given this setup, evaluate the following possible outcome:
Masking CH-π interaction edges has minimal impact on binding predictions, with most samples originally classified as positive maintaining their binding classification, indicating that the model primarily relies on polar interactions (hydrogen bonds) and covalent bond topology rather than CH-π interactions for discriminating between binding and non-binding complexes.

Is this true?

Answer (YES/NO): NO